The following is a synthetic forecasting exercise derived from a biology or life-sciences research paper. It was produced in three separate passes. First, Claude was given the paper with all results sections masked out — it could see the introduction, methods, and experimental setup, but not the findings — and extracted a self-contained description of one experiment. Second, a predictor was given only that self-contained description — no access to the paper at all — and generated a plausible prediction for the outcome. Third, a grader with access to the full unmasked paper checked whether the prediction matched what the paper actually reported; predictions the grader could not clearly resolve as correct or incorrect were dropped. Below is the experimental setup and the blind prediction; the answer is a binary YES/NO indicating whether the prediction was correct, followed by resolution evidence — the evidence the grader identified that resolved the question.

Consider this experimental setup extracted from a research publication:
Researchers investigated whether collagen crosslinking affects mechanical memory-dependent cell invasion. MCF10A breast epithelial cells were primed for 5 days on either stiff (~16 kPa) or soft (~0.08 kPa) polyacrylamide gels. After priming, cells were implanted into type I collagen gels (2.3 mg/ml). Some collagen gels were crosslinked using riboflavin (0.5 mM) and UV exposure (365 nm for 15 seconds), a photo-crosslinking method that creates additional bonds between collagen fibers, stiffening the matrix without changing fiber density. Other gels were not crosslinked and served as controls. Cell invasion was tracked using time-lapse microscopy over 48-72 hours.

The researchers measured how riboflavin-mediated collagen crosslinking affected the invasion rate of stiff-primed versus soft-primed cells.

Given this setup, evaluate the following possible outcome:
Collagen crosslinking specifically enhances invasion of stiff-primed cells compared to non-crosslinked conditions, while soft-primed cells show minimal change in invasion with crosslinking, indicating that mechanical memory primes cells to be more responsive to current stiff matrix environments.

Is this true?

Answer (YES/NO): NO